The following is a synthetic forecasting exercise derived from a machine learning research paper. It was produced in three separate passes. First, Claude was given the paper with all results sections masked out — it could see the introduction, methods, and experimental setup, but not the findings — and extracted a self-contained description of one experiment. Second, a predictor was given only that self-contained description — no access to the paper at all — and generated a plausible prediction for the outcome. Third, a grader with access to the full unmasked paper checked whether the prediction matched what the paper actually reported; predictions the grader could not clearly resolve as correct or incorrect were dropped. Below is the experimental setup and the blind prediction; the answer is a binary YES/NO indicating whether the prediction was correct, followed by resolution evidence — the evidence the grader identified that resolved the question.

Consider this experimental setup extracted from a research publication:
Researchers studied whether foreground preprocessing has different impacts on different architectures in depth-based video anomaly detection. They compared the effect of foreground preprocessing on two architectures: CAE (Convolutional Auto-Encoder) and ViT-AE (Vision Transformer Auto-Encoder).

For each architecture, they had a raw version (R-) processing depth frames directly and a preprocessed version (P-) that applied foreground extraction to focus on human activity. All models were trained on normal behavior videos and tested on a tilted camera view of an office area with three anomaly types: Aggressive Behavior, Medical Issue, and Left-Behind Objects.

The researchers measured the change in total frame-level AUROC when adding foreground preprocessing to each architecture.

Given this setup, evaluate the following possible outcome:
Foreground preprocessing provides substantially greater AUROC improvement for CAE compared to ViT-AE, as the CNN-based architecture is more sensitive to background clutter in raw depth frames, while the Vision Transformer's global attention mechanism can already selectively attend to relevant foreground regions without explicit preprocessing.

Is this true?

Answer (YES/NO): YES